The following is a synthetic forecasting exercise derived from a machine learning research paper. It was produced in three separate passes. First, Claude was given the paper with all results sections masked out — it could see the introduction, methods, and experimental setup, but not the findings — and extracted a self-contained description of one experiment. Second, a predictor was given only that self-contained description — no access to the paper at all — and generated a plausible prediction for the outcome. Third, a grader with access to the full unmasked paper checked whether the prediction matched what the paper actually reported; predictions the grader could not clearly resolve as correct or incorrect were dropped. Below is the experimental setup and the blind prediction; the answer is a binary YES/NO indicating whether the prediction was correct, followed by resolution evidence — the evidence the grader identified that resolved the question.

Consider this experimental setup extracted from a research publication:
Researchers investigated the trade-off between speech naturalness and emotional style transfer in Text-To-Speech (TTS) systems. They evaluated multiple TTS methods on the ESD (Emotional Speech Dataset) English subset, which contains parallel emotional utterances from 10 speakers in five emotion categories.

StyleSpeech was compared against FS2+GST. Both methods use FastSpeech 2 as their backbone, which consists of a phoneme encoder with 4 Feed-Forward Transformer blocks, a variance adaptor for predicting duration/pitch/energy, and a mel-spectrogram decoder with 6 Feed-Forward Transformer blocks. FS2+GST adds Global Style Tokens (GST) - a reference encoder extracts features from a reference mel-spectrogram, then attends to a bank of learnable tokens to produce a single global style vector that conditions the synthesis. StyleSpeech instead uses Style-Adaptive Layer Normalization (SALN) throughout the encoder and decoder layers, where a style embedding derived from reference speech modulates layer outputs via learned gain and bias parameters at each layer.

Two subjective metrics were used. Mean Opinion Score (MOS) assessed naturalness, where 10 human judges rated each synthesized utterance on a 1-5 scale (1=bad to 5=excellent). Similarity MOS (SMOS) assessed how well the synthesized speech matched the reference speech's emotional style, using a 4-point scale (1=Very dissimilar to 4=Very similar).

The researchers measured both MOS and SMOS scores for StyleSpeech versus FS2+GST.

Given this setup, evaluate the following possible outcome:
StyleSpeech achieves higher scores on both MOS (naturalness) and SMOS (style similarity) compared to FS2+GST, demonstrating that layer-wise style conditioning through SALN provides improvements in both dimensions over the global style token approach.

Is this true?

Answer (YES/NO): NO